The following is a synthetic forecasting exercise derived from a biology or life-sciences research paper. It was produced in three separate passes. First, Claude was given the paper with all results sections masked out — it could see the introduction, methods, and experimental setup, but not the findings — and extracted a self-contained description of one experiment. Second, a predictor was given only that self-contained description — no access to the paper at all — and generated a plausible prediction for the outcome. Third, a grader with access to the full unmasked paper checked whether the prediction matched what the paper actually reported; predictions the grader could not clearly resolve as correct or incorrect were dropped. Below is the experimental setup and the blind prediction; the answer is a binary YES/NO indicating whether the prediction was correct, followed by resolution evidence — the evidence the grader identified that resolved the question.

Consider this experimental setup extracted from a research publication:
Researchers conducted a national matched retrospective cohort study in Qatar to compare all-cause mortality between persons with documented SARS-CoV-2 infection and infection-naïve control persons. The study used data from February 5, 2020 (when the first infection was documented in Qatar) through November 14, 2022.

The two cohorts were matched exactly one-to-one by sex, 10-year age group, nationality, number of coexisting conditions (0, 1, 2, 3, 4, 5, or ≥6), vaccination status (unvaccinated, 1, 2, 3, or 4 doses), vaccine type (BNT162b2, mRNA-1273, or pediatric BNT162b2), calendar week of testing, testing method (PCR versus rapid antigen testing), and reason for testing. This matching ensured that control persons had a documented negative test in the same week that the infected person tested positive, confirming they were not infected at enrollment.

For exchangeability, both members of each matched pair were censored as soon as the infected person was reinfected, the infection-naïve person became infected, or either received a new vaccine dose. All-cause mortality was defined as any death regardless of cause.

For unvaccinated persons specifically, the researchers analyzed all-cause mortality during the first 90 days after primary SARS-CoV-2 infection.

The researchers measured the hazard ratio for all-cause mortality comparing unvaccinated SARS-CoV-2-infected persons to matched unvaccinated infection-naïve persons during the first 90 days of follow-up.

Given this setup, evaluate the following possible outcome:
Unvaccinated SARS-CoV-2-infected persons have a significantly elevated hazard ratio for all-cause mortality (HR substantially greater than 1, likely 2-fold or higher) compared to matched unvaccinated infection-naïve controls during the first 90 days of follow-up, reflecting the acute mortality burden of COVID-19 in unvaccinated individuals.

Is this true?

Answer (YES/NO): NO